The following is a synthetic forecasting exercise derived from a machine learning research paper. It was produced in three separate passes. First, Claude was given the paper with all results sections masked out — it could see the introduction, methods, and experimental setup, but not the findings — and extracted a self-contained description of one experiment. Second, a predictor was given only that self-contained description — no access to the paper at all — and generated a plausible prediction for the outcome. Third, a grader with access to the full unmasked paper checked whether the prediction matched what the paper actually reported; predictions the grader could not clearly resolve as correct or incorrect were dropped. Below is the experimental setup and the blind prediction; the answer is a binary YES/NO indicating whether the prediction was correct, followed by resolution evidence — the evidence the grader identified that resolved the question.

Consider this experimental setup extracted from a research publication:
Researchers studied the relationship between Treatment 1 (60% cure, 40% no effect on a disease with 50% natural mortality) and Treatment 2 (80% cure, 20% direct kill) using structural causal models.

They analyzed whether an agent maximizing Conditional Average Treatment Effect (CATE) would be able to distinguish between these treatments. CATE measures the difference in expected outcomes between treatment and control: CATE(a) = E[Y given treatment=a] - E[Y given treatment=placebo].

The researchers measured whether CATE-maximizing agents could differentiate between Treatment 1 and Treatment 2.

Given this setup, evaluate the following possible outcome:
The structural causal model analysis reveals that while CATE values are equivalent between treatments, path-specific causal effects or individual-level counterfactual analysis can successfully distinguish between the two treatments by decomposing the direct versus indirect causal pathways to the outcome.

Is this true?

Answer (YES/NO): NO